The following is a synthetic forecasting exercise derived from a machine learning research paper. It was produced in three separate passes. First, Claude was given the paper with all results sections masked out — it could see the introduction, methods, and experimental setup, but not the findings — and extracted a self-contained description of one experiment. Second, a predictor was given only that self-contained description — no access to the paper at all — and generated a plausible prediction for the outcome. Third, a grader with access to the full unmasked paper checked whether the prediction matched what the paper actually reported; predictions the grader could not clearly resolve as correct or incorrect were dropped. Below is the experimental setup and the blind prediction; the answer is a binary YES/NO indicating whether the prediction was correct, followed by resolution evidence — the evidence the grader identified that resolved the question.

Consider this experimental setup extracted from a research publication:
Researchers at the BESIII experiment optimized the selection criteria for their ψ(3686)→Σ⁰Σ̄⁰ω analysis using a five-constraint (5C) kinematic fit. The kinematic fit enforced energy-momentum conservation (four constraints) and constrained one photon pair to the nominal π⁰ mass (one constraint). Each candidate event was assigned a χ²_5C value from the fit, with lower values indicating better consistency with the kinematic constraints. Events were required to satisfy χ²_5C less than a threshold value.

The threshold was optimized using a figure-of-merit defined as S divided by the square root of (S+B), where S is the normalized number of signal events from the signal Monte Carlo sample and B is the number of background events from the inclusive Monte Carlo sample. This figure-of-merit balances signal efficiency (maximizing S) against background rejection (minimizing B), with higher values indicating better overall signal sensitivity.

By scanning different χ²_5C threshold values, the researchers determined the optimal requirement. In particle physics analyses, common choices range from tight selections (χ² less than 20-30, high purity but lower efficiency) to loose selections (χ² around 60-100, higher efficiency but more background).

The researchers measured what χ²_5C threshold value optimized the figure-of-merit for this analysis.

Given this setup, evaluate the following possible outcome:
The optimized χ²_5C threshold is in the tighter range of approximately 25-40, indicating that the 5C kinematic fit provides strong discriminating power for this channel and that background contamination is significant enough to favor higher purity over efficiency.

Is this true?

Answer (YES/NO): NO